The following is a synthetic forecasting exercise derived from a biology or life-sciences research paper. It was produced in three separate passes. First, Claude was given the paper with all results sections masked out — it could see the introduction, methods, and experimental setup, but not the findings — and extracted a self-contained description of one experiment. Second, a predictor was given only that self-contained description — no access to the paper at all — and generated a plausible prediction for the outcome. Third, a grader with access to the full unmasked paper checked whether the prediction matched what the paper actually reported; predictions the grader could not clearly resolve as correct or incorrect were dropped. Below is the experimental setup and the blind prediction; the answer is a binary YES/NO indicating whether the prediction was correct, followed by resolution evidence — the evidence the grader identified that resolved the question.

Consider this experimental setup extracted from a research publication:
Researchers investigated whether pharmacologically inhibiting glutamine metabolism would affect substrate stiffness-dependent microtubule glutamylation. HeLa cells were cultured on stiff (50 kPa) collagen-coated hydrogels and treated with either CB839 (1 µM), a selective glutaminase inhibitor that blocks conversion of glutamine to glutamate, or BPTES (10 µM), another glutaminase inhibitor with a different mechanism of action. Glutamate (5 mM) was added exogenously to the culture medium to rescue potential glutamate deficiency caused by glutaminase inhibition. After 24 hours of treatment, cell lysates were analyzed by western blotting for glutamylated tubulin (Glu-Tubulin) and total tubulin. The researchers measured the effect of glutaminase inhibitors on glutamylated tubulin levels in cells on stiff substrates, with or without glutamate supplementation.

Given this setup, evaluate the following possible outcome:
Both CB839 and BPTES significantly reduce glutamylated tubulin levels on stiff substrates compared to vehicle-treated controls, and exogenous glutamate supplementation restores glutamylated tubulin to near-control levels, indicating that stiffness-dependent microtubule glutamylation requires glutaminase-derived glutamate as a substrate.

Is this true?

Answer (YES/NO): YES